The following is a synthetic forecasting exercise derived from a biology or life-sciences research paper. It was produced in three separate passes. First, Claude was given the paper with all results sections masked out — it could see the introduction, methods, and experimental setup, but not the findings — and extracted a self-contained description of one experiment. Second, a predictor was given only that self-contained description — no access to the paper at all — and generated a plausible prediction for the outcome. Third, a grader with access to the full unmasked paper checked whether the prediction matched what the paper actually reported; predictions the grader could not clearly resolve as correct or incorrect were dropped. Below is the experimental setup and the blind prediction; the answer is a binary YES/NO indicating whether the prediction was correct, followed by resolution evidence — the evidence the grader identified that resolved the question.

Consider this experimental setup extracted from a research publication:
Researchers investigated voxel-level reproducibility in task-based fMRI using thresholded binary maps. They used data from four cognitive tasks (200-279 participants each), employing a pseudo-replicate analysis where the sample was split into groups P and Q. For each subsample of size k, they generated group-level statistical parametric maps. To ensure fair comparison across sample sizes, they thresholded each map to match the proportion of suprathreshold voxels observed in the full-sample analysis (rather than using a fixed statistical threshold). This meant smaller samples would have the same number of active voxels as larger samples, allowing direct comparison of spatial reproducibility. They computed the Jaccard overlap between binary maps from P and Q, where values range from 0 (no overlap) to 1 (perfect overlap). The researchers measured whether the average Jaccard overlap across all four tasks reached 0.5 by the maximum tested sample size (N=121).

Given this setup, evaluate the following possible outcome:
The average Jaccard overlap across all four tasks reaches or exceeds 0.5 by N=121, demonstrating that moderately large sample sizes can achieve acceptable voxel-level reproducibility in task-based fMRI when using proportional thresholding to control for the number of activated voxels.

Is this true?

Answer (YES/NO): NO